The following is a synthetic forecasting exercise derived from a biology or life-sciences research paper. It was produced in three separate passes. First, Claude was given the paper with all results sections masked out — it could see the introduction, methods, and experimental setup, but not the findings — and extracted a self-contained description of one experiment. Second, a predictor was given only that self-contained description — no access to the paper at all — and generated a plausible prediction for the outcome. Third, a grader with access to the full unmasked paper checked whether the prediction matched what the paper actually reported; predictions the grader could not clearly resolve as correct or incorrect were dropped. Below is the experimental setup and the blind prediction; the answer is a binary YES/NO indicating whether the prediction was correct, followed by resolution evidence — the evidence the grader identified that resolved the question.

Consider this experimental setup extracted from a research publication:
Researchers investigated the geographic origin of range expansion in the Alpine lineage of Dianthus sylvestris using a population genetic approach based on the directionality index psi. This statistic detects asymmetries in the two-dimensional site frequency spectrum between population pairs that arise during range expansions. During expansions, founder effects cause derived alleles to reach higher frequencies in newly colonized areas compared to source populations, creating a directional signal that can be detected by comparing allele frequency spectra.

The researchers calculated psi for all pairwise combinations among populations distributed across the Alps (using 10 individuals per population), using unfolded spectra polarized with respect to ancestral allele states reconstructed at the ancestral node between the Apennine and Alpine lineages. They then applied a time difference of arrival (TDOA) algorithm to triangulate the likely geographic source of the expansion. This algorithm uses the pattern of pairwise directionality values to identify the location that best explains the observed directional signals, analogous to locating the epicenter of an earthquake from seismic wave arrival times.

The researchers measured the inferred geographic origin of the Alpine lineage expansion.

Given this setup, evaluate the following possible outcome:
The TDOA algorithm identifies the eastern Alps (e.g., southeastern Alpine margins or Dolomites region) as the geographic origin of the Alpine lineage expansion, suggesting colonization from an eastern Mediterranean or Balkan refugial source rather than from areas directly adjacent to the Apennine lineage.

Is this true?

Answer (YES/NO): YES